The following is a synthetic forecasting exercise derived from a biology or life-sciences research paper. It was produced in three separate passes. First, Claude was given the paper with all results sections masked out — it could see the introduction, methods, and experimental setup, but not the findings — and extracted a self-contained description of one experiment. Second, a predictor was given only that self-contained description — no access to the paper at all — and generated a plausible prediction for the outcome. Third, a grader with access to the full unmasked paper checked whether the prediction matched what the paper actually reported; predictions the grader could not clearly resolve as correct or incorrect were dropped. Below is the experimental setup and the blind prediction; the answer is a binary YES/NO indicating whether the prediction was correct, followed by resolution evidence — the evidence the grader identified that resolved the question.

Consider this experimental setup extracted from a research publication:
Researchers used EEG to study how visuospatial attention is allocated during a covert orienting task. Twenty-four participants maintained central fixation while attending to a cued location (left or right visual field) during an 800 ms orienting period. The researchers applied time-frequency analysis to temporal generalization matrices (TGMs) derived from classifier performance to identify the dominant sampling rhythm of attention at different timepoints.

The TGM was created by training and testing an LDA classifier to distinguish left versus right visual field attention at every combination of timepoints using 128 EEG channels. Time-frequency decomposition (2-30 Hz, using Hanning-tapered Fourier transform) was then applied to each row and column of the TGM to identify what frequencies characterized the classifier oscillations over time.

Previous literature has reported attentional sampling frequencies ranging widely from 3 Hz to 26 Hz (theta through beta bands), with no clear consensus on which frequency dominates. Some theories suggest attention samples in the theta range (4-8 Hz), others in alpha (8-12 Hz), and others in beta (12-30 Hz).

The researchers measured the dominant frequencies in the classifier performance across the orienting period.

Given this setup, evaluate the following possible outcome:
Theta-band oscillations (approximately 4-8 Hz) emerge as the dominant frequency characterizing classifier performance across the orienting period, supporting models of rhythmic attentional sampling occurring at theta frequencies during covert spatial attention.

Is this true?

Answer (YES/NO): NO